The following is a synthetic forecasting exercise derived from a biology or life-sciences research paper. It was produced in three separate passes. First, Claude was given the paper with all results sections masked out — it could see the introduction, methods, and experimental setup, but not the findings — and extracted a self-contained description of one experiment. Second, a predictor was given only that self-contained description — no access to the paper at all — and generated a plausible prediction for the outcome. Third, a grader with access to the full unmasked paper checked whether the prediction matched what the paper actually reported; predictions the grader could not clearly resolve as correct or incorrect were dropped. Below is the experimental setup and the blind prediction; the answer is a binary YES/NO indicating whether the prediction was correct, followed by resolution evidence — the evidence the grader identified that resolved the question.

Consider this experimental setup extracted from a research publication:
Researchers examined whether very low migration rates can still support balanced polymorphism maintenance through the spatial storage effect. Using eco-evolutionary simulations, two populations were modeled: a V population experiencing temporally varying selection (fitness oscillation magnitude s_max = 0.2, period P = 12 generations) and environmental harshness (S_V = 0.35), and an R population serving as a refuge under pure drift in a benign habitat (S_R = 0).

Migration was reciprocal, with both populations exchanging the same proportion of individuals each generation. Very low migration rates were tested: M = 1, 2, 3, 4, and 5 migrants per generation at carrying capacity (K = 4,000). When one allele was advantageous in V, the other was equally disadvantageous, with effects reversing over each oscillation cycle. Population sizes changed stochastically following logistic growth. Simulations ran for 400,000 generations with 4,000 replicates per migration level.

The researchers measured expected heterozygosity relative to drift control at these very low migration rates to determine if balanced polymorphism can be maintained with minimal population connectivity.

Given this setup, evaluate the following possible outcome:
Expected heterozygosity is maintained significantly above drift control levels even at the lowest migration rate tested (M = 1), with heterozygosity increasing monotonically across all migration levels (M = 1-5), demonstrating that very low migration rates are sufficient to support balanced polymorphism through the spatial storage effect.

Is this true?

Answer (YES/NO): NO